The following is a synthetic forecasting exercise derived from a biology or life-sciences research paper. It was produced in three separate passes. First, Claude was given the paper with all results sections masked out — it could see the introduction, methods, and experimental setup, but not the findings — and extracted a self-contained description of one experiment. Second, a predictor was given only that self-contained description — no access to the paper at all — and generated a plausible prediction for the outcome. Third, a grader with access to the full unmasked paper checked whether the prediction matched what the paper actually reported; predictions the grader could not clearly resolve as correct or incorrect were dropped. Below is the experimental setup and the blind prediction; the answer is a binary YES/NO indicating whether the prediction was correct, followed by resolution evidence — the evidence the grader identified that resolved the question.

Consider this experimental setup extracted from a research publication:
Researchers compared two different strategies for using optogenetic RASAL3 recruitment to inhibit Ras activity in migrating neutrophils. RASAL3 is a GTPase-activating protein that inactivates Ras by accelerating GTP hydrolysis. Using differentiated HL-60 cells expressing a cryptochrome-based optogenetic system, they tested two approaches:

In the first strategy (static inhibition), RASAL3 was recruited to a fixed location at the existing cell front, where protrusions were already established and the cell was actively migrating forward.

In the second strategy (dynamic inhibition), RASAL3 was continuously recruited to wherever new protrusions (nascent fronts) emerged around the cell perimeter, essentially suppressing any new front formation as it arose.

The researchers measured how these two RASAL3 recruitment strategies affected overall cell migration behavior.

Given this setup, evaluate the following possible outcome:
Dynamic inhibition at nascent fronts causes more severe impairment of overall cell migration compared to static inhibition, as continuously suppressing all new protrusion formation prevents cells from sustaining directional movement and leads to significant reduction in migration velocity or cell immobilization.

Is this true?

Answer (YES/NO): YES